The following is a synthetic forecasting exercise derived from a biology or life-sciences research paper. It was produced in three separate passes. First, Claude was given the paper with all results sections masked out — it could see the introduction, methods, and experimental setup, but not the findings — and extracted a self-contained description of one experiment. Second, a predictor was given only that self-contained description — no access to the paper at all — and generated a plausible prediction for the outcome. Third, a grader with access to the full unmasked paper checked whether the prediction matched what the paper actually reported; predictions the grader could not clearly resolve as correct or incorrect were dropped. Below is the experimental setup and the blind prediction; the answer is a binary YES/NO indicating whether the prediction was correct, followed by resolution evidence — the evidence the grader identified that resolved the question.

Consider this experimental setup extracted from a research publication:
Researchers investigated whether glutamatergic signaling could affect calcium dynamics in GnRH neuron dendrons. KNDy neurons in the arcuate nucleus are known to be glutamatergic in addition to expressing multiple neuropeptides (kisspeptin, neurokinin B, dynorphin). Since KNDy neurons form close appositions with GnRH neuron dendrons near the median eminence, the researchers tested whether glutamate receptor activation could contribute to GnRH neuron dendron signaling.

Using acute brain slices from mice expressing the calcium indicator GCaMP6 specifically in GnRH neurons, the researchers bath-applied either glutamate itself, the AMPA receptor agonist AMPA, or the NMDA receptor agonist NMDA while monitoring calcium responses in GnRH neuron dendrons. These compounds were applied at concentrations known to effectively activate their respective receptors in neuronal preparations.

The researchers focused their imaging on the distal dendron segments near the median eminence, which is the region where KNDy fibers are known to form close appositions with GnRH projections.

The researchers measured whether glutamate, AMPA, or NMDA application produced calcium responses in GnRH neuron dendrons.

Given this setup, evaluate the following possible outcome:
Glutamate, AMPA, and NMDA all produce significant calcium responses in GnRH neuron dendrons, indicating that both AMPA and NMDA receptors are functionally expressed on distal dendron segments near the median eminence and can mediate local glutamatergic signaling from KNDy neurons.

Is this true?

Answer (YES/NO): NO